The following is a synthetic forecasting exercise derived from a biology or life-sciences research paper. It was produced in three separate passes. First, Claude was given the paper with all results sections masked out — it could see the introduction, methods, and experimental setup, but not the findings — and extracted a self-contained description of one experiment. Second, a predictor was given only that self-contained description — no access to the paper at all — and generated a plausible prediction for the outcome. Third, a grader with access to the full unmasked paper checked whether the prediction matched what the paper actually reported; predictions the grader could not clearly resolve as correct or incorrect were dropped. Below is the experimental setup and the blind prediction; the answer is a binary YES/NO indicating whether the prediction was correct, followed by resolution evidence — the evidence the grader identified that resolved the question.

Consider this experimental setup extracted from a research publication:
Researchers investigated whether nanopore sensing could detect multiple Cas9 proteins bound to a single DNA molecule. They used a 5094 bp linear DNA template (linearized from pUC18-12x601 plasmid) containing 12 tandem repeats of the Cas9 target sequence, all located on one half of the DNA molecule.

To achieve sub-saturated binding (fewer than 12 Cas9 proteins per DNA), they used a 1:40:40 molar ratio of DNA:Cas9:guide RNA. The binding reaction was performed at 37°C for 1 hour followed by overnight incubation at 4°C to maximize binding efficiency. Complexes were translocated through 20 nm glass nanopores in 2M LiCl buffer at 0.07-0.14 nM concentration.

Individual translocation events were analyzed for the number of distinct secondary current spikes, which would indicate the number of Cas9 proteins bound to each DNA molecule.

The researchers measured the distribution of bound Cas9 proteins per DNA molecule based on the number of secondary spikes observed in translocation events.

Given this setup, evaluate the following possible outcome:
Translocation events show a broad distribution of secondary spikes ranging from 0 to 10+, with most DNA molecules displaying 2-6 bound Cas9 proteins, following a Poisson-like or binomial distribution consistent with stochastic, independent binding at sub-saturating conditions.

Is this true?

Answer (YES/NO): NO